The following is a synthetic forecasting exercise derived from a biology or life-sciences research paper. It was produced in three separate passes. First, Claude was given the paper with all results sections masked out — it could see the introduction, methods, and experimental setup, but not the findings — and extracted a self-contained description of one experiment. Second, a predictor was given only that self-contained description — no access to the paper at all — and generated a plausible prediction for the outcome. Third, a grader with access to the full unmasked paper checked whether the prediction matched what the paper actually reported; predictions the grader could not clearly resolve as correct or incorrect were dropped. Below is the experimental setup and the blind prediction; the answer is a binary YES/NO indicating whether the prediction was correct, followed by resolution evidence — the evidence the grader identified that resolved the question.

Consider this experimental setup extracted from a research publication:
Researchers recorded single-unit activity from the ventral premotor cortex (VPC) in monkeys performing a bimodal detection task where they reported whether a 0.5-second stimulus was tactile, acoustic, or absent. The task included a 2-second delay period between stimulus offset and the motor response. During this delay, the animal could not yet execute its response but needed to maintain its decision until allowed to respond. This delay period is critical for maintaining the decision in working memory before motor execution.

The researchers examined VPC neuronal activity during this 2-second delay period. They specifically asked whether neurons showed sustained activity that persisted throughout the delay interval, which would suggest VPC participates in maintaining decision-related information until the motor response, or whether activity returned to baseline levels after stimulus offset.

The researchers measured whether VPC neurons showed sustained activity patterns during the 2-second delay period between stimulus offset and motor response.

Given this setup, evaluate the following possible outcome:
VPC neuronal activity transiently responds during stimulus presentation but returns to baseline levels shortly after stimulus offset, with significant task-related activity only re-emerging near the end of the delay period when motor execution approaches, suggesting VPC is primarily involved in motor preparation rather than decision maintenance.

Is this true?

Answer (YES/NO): NO